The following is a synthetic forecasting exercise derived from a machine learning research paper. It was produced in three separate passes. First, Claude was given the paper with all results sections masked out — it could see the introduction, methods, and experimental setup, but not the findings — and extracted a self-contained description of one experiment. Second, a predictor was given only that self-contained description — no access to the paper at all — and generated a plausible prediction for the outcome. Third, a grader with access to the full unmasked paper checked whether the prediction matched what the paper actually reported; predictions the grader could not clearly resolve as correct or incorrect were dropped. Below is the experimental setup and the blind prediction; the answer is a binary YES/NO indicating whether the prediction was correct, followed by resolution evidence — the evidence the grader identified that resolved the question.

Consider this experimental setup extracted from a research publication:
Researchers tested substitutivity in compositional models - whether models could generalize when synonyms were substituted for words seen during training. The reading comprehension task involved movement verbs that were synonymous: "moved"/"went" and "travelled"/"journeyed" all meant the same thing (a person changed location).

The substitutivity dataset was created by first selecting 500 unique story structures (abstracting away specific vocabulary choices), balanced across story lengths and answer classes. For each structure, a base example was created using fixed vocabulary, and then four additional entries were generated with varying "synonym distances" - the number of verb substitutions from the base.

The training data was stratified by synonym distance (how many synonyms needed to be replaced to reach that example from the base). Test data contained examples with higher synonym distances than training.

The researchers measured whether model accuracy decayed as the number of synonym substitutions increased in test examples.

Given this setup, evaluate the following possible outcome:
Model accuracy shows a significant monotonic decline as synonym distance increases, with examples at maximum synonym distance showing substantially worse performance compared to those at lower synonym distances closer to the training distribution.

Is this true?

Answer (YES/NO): NO